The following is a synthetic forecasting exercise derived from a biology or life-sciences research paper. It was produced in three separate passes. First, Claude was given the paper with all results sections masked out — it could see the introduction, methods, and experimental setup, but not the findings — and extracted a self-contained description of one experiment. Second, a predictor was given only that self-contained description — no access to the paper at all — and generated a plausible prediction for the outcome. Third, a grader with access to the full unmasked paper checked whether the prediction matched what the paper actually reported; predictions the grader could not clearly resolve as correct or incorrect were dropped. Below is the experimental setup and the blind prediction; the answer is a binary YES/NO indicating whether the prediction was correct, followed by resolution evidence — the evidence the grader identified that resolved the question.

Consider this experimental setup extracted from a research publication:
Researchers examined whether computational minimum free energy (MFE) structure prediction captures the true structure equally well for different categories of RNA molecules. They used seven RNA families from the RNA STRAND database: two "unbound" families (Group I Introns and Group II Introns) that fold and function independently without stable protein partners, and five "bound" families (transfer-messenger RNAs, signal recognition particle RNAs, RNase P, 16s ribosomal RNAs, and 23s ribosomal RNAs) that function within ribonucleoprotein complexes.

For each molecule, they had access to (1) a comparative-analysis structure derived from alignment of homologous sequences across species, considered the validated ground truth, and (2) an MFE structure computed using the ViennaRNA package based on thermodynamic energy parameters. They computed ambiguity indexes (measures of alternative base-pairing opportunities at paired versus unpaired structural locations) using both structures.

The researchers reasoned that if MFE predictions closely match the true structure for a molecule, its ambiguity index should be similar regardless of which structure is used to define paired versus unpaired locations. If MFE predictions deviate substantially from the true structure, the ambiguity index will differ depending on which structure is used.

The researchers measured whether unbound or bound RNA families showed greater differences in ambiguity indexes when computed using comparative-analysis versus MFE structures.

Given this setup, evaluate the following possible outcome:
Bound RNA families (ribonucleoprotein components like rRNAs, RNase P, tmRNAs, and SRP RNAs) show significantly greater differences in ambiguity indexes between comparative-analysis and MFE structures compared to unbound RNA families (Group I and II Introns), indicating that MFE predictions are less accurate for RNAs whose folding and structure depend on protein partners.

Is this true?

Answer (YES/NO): NO